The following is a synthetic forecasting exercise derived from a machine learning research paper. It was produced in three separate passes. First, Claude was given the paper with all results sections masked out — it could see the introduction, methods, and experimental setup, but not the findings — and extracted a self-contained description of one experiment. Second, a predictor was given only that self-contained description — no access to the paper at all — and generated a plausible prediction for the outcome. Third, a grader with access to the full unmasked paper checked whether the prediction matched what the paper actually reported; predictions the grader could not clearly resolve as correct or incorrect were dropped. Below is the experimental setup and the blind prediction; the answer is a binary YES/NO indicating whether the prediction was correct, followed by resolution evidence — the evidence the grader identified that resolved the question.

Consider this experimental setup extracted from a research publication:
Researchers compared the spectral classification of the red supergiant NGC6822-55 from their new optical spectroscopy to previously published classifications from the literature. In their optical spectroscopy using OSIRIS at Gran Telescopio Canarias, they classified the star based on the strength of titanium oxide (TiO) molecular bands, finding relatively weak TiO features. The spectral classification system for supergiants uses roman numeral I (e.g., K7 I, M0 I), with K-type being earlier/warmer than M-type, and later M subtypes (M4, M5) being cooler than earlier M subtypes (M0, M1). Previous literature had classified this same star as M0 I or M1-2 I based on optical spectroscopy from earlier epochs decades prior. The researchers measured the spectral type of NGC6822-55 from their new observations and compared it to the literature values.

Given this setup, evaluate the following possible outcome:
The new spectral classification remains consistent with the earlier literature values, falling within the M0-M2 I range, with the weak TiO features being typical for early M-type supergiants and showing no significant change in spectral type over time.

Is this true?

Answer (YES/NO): NO